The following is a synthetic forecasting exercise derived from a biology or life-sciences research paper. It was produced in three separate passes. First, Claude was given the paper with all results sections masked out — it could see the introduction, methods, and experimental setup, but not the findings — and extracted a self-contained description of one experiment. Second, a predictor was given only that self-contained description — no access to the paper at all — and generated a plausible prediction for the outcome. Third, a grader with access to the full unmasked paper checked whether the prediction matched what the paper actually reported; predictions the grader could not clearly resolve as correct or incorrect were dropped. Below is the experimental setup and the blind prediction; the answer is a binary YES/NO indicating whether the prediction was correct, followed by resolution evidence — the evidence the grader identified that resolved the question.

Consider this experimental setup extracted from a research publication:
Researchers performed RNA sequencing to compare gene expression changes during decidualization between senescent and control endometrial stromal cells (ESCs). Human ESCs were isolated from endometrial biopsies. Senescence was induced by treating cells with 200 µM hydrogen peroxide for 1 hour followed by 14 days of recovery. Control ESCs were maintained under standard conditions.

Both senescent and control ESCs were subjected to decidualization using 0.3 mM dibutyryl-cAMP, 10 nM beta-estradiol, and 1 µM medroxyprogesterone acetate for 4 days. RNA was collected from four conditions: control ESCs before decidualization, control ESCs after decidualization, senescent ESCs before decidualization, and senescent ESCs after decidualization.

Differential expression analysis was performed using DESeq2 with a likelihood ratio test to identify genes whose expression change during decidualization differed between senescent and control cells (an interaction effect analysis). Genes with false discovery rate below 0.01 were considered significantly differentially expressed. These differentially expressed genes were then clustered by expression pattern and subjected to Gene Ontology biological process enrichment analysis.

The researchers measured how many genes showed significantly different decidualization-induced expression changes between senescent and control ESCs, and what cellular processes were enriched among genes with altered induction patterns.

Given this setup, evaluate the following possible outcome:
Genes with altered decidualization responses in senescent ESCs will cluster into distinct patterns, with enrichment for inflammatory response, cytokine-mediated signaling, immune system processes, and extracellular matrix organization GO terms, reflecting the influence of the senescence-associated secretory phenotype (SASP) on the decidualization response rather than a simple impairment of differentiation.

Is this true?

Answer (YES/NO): NO